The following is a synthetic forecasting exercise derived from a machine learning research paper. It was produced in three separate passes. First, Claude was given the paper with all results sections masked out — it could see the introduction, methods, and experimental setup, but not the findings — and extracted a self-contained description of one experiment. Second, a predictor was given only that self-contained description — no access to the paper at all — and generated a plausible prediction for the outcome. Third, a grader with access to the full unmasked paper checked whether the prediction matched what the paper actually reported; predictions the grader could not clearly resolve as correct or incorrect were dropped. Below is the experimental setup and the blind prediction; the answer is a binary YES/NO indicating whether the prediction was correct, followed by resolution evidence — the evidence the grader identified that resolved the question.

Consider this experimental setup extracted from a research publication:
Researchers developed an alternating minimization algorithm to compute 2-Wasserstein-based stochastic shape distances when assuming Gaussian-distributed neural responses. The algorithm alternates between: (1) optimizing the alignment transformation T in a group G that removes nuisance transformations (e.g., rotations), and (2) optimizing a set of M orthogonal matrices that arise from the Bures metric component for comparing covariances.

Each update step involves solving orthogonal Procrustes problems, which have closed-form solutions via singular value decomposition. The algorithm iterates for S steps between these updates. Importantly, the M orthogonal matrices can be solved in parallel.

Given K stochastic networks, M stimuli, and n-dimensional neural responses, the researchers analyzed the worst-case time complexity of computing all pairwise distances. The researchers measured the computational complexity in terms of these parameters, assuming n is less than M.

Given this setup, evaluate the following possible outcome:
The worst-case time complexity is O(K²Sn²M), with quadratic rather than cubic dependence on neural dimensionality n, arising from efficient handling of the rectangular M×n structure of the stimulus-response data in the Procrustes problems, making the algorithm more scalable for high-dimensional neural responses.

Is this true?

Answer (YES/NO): NO